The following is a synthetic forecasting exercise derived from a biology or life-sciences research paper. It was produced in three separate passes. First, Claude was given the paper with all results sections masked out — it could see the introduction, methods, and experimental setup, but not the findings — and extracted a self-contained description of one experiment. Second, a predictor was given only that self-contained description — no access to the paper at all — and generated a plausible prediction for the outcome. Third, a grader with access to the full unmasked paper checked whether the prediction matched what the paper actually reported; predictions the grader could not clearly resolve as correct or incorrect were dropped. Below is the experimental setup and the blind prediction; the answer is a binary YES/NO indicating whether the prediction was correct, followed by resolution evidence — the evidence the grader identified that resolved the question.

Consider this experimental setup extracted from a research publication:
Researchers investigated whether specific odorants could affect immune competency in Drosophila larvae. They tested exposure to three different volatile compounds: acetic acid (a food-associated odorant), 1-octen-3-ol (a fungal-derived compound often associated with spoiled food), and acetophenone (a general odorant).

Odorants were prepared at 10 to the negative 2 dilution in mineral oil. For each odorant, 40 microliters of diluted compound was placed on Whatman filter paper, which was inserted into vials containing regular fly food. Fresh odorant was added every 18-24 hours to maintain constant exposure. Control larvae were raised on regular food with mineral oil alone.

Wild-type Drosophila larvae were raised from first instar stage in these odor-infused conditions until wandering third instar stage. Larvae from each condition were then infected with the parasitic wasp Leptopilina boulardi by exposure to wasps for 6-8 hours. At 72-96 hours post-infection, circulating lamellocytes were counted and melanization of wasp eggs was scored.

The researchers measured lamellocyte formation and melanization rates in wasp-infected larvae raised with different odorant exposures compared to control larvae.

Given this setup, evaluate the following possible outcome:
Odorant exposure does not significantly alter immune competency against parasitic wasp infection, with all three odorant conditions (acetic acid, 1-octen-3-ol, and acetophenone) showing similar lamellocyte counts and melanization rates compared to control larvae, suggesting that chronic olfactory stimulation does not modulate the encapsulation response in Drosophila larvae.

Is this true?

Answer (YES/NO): NO